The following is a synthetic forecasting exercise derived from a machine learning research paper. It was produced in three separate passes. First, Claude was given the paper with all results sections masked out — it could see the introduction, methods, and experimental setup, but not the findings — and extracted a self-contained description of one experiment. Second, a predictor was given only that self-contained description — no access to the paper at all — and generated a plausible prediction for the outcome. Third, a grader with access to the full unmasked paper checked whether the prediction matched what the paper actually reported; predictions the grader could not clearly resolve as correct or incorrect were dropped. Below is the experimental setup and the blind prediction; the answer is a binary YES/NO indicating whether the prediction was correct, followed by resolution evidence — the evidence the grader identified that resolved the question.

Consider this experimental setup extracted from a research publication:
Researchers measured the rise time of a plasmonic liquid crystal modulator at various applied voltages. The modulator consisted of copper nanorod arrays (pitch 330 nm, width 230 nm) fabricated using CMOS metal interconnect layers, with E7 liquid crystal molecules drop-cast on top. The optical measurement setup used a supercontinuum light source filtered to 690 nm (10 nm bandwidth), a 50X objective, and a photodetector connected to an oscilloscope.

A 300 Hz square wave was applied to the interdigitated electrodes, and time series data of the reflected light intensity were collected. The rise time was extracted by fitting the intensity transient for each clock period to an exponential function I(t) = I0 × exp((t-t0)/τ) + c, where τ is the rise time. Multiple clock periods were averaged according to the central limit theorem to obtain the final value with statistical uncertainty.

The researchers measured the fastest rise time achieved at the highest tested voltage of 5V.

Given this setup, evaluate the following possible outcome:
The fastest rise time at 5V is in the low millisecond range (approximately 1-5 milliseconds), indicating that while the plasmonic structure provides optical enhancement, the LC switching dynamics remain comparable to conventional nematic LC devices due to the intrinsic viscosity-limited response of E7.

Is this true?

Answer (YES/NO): NO